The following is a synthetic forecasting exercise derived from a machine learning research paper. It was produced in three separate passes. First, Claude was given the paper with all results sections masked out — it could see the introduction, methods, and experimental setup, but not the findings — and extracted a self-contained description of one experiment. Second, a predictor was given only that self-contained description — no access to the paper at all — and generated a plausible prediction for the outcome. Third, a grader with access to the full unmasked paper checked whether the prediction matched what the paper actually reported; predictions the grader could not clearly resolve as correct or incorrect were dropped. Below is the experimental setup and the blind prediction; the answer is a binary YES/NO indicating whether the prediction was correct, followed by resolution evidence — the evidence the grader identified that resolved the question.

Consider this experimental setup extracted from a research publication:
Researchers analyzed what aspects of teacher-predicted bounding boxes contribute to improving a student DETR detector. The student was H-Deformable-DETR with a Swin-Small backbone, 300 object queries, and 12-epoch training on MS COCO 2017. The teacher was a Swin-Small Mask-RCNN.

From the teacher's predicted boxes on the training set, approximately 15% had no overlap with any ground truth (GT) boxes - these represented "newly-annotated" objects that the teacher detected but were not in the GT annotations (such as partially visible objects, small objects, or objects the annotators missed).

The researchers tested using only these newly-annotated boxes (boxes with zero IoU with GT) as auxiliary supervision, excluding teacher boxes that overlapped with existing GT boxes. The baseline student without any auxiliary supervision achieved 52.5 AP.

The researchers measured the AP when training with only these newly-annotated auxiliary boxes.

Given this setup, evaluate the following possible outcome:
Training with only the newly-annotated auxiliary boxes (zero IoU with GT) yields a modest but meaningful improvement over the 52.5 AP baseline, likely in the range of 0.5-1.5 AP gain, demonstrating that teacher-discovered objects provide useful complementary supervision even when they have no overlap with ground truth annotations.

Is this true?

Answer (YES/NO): NO